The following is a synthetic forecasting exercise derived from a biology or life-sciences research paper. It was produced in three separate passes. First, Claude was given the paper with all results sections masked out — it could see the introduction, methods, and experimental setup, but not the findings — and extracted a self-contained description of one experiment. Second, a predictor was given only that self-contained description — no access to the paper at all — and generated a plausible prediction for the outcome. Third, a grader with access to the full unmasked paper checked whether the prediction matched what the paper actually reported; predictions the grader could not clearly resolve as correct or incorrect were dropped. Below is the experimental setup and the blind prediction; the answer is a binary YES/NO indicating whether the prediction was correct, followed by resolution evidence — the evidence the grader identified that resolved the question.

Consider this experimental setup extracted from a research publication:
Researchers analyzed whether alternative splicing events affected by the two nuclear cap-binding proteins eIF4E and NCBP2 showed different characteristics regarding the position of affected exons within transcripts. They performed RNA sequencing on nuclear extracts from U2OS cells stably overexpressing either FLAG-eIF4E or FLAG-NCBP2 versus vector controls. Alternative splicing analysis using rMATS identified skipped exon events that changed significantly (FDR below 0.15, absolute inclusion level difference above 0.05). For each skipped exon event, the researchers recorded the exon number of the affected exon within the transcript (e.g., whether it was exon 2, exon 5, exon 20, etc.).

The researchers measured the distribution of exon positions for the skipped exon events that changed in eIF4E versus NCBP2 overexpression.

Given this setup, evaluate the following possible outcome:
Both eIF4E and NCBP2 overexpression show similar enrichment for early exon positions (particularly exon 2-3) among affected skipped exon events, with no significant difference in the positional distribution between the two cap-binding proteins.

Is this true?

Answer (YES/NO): YES